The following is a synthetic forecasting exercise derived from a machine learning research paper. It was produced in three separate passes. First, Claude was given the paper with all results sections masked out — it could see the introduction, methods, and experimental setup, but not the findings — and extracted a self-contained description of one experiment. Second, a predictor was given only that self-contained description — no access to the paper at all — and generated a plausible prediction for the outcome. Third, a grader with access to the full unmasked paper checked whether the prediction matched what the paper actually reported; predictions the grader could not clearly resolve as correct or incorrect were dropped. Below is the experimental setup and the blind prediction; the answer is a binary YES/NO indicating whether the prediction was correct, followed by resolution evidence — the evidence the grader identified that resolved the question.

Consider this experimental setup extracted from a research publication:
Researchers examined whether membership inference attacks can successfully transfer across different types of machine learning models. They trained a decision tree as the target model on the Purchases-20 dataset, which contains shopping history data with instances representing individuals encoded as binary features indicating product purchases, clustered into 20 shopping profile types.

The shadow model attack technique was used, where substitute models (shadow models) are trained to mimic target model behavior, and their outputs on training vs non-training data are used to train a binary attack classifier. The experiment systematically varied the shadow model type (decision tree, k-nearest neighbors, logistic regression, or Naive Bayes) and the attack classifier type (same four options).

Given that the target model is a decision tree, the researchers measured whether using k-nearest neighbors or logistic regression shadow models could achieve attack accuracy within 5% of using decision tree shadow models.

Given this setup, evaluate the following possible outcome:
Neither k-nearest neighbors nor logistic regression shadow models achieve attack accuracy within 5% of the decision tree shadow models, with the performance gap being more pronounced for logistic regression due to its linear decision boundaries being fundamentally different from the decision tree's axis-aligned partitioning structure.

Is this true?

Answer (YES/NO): NO